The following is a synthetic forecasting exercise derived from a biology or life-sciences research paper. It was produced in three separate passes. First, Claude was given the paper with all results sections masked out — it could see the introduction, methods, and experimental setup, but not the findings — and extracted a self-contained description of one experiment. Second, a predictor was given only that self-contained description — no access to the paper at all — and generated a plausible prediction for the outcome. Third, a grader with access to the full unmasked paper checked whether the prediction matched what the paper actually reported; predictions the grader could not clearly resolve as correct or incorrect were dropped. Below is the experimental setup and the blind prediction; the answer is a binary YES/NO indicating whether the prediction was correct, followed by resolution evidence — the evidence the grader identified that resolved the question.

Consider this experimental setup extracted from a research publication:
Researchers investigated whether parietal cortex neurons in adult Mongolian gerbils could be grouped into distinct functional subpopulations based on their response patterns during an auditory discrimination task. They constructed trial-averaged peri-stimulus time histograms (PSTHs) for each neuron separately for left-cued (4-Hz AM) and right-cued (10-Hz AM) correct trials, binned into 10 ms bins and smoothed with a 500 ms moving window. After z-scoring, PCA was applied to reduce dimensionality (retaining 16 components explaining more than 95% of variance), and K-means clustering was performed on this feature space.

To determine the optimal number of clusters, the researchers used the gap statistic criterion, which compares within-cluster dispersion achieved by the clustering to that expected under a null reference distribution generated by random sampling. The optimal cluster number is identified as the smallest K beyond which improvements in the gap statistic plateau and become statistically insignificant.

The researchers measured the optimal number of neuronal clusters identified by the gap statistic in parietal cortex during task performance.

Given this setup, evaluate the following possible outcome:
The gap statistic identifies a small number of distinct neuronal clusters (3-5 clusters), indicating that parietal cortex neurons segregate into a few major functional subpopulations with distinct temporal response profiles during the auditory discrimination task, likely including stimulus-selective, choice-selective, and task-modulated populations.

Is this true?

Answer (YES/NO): YES